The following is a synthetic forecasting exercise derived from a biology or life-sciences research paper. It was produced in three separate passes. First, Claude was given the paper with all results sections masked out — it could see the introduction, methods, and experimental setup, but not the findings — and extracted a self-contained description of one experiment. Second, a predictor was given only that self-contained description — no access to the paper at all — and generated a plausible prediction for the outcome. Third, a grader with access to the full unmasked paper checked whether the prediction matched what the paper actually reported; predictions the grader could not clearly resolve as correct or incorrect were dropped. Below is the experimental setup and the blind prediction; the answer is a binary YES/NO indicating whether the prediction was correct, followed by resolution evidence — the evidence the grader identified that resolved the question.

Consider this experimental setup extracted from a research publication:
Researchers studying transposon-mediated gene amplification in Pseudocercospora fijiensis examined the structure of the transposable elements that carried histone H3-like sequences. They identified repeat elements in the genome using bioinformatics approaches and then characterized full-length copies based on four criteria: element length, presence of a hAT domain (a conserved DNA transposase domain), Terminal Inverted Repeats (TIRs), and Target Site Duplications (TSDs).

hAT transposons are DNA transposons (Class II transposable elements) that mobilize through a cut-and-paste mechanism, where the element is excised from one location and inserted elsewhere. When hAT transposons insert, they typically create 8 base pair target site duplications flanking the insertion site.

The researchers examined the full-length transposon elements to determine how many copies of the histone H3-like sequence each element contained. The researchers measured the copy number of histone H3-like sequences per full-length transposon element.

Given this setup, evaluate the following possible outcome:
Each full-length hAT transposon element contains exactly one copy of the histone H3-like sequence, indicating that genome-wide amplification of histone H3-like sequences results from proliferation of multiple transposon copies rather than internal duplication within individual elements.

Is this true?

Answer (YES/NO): NO